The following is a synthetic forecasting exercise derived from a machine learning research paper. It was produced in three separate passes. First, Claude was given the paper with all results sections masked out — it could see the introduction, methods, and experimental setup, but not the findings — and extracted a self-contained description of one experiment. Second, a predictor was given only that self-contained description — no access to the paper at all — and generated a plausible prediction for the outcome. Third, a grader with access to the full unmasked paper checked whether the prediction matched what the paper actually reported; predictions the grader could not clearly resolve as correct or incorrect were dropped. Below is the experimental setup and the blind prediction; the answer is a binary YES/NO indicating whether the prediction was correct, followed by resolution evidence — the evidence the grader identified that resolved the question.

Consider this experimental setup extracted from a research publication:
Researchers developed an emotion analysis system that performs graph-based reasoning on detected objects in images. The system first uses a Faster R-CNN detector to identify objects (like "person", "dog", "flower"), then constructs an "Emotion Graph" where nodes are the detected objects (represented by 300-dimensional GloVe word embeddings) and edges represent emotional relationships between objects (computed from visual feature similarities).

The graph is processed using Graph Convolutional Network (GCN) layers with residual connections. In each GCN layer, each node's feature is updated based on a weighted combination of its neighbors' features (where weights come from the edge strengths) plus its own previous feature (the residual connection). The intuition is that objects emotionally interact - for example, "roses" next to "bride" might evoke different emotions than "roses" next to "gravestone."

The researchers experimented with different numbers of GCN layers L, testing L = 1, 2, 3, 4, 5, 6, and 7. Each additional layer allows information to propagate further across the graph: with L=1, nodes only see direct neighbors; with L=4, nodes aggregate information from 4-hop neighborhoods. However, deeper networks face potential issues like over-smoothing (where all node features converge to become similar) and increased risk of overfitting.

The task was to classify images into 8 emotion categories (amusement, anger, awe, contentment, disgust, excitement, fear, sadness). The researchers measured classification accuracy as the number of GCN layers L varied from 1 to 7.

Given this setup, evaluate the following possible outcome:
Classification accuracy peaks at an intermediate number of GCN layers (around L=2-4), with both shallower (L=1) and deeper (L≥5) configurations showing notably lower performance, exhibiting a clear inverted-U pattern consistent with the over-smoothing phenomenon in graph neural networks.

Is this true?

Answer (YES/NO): NO